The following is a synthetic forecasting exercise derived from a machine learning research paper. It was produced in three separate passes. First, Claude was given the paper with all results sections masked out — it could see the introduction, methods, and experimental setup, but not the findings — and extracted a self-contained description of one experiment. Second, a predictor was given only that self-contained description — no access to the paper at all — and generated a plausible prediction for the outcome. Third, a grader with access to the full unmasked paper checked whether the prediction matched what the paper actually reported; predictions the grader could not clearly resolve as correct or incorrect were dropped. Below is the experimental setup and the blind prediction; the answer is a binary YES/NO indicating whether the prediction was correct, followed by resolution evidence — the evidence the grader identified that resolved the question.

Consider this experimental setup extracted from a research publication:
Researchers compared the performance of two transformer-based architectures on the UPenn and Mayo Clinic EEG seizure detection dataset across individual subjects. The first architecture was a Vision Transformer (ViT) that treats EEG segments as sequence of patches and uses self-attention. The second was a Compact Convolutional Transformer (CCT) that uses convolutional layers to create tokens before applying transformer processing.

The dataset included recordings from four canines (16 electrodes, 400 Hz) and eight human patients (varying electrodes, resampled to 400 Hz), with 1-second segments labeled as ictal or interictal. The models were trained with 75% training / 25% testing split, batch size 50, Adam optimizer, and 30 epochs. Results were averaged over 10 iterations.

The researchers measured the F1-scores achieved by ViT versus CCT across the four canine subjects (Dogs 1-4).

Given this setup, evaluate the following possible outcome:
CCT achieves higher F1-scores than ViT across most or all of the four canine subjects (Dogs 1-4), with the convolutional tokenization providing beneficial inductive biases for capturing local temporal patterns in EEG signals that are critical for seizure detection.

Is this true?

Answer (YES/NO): YES